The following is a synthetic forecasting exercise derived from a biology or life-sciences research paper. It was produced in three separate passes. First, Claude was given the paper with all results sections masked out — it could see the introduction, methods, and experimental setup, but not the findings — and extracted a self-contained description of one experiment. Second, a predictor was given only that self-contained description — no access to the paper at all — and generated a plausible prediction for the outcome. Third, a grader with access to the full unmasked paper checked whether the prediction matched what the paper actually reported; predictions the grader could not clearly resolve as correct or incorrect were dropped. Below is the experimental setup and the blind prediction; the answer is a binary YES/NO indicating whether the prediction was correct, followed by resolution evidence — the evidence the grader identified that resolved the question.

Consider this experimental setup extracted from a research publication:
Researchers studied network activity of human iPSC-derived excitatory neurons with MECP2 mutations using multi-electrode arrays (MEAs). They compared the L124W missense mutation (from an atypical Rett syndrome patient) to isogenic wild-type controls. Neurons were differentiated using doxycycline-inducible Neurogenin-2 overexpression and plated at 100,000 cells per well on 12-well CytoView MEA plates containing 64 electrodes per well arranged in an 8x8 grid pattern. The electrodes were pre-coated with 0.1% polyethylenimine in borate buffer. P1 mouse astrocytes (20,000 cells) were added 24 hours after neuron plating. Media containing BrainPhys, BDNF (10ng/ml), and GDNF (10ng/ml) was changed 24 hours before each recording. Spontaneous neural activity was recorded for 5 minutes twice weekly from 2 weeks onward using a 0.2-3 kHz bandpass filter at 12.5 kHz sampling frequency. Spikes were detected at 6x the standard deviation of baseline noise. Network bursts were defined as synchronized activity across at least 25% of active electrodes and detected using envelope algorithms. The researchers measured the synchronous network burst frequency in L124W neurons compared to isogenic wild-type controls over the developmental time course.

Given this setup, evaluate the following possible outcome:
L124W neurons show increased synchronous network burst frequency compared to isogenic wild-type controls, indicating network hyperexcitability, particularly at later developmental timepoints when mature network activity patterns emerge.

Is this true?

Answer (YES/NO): YES